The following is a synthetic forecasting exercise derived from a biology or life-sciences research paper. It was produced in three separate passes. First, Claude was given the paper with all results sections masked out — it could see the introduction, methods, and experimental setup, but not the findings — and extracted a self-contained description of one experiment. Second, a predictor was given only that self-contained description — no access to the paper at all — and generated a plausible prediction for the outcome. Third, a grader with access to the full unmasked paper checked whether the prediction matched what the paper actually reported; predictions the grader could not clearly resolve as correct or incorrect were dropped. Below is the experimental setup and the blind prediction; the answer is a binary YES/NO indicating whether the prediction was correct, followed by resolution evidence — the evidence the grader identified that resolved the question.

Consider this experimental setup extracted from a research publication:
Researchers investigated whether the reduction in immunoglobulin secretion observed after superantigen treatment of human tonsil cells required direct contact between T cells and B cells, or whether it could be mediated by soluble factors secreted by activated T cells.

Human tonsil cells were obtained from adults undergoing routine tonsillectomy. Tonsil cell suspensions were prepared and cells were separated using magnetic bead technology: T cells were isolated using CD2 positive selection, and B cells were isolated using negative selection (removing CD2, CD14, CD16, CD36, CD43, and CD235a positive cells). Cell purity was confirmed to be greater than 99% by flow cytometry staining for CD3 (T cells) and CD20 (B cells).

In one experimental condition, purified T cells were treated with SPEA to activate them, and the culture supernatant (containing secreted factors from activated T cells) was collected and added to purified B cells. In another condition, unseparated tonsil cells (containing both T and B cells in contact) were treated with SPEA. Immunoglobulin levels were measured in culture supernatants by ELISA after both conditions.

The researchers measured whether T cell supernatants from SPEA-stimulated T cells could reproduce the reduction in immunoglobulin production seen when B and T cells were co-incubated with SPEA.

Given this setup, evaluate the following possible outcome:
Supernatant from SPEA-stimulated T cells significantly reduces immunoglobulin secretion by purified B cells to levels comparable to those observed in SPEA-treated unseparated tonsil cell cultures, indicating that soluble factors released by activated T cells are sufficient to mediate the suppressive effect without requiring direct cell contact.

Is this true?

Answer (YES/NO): NO